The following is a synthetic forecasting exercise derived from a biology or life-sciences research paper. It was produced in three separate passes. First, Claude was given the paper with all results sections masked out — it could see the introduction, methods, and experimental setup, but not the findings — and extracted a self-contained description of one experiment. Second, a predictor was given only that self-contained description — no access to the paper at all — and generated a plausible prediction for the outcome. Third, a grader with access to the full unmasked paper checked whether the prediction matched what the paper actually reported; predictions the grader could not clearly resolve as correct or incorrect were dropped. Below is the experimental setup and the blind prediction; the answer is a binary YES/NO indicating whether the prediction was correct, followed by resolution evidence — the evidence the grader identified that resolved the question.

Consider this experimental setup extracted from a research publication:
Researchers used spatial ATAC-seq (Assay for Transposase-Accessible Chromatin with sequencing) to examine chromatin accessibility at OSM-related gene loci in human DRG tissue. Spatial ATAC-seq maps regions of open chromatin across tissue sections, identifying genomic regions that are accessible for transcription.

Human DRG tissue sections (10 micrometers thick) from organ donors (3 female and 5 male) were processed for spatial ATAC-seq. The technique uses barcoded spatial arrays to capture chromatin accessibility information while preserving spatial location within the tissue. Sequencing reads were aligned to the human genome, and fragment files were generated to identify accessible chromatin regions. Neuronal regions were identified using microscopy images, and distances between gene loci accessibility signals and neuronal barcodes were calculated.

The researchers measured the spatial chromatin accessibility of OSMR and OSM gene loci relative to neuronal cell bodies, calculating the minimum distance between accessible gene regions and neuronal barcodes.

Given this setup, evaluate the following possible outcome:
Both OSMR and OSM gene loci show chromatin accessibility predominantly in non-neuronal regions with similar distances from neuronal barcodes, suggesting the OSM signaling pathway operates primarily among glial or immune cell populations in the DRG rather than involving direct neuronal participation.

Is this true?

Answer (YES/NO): NO